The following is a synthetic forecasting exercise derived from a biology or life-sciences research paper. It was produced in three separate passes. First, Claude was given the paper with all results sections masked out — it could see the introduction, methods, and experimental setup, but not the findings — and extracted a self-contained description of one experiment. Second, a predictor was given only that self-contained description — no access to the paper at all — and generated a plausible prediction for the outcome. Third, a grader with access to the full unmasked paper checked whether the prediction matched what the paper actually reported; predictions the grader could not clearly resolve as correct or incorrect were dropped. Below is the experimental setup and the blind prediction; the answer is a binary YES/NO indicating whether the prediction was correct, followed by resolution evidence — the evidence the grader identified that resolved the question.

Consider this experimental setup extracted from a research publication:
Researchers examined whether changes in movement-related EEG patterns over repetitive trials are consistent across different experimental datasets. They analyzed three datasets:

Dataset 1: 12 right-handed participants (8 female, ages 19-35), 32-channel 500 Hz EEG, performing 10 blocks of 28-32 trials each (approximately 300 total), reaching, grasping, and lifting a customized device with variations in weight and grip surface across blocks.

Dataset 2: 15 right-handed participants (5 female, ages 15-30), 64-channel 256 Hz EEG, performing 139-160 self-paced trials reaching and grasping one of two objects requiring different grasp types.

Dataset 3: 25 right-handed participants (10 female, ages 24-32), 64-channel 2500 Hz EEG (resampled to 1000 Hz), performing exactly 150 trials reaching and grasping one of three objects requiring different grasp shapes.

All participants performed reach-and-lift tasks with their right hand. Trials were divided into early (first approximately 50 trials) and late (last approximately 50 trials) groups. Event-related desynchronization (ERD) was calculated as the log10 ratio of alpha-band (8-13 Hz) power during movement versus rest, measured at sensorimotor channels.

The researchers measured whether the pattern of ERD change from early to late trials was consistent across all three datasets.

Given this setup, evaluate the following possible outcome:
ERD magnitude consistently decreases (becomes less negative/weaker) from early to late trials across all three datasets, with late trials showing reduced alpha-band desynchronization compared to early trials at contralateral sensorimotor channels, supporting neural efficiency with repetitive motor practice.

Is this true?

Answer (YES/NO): NO